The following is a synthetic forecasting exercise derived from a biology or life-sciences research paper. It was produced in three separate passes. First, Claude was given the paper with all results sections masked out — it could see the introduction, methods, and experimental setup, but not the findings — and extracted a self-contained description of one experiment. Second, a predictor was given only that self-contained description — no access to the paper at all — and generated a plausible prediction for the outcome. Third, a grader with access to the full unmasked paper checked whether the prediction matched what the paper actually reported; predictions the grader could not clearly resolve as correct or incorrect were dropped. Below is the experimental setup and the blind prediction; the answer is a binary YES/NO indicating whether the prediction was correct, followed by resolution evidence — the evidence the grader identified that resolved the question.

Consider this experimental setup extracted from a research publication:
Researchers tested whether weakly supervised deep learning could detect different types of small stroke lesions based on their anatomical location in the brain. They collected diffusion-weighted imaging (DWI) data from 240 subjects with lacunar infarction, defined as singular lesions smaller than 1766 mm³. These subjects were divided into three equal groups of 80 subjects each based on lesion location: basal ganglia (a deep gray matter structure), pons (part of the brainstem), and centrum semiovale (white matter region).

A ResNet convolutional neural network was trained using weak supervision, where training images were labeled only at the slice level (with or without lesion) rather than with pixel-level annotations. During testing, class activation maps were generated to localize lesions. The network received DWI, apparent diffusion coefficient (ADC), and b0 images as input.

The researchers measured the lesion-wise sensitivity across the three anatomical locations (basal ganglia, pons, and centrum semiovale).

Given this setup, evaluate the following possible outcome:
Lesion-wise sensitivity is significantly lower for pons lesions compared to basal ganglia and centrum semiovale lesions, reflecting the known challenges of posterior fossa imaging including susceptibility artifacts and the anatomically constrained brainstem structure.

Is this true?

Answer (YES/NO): NO